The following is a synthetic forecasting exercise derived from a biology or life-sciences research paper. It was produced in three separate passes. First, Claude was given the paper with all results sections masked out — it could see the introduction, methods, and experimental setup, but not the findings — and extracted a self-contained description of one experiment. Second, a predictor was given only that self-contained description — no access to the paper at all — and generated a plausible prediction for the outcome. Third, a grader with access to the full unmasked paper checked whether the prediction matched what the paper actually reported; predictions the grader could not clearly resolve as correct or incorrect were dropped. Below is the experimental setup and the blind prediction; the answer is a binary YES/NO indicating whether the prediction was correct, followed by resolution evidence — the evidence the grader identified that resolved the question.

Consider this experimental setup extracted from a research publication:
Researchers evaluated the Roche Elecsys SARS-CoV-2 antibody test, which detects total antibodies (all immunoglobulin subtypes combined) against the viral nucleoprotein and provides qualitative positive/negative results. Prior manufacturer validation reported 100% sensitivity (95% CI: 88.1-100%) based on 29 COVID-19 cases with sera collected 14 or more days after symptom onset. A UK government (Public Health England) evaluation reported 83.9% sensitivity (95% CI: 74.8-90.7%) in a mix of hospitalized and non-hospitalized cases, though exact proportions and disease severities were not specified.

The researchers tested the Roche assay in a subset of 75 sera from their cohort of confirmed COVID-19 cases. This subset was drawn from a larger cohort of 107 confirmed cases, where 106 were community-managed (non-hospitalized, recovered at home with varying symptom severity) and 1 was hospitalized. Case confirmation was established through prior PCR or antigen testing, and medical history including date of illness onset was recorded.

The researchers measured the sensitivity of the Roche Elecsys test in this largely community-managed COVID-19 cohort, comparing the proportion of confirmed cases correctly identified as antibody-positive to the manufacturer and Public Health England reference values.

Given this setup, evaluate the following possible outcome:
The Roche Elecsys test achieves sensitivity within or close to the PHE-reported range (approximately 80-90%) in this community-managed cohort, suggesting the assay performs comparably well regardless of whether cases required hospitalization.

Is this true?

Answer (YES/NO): NO